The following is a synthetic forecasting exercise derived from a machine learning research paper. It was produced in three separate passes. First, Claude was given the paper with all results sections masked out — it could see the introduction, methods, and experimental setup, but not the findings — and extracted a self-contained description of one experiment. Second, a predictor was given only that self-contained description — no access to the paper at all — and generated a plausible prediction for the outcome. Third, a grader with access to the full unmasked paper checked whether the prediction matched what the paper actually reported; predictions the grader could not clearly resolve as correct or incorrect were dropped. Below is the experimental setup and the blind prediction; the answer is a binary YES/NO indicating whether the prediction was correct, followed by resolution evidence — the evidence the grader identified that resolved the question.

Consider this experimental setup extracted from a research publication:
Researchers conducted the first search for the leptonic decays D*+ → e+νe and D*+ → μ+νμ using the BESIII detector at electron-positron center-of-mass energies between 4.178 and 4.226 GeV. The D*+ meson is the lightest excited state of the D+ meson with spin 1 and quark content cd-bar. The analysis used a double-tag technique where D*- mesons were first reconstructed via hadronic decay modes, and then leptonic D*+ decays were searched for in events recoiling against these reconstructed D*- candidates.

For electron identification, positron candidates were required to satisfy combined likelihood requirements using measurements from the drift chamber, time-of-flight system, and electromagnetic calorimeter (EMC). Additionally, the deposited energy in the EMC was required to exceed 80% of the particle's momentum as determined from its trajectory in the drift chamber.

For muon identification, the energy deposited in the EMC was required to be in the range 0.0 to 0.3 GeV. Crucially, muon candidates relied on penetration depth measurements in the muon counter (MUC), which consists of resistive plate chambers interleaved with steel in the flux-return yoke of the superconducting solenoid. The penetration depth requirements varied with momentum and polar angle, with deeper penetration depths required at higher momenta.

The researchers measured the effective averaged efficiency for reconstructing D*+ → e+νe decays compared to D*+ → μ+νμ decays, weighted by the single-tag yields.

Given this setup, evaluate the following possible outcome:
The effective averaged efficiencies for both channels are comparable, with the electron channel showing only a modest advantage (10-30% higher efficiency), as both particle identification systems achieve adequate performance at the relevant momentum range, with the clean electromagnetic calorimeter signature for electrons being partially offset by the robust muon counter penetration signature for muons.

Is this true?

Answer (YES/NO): YES